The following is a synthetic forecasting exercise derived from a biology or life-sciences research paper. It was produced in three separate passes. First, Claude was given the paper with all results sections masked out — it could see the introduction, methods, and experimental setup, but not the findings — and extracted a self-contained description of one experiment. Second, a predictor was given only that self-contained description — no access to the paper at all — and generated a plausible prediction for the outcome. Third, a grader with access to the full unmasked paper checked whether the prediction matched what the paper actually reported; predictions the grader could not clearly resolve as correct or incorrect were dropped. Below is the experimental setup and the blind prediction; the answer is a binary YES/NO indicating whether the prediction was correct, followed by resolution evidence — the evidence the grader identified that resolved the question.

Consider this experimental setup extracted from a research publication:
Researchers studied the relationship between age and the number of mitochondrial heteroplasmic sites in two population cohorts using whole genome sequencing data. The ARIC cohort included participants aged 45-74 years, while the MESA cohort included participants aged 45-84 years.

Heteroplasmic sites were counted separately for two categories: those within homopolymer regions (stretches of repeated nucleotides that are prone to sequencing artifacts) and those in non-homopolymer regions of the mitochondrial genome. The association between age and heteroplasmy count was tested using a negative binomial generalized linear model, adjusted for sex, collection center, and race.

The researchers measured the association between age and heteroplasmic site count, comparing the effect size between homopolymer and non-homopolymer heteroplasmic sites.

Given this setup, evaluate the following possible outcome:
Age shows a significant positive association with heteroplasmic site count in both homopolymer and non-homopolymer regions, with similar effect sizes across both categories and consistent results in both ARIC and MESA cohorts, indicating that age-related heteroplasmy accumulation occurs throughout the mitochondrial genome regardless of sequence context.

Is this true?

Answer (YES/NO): NO